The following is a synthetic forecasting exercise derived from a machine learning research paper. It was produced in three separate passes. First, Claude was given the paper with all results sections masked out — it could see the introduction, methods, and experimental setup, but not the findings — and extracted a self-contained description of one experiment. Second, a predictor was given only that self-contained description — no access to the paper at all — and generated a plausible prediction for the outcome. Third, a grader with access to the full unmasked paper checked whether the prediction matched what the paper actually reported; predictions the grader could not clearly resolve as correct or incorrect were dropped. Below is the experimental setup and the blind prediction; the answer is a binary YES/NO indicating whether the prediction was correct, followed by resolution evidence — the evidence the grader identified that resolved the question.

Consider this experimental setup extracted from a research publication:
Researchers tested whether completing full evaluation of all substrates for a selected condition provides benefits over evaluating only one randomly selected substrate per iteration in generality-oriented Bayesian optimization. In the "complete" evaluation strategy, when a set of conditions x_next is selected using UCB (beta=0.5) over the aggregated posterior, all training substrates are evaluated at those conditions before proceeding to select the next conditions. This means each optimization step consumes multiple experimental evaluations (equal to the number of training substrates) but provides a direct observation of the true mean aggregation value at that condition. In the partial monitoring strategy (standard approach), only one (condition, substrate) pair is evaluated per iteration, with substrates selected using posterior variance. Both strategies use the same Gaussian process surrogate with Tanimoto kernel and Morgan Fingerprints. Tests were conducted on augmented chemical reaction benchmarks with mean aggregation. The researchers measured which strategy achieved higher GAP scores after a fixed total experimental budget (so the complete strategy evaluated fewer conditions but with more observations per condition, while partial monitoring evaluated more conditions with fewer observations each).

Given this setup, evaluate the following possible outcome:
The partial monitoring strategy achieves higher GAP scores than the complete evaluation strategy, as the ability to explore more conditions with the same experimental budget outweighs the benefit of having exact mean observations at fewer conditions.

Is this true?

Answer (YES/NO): YES